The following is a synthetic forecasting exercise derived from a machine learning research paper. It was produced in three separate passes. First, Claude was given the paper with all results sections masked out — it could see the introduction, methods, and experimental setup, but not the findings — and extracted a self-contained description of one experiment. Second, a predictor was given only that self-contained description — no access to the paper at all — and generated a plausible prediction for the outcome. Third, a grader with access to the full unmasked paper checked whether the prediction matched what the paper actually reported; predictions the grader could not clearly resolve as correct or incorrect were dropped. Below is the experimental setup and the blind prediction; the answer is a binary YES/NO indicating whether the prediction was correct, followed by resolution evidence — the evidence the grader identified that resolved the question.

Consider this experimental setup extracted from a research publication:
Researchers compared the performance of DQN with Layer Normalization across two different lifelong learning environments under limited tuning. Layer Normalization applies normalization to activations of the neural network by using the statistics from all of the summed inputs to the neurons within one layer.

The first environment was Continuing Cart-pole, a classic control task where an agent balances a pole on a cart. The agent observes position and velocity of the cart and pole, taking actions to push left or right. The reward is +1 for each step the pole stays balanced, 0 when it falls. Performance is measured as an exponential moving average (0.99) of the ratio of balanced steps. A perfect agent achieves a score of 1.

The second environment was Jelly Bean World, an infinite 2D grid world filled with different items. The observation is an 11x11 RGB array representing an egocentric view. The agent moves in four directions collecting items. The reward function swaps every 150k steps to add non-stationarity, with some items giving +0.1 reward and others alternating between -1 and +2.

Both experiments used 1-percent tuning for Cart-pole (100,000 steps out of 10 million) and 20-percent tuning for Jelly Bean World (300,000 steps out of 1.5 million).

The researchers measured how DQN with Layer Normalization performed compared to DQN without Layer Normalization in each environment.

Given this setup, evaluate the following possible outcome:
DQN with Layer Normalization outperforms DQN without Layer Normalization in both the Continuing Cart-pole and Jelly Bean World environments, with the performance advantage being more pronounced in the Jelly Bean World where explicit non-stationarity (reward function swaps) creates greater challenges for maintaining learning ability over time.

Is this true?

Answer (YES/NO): NO